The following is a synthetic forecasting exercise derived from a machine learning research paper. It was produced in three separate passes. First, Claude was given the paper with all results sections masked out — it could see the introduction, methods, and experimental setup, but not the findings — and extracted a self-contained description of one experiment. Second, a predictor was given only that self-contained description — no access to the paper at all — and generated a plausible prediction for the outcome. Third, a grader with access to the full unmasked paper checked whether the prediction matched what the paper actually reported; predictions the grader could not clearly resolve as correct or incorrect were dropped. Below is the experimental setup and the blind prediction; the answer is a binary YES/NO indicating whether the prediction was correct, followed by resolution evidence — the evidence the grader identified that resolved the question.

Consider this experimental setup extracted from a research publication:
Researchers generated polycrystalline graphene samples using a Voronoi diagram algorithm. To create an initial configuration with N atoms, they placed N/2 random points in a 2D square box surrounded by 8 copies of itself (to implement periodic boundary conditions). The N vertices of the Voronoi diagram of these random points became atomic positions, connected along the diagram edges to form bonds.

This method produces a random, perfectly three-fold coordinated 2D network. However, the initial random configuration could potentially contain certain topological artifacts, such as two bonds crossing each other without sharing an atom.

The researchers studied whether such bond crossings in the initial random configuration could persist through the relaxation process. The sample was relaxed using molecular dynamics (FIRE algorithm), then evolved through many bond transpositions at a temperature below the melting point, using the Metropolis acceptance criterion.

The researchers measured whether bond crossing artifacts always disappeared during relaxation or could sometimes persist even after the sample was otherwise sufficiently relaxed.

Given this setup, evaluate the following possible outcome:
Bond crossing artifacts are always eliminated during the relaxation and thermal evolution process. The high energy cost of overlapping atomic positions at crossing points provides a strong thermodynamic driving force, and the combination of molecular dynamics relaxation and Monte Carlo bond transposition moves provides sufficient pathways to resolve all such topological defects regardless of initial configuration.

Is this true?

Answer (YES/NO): NO